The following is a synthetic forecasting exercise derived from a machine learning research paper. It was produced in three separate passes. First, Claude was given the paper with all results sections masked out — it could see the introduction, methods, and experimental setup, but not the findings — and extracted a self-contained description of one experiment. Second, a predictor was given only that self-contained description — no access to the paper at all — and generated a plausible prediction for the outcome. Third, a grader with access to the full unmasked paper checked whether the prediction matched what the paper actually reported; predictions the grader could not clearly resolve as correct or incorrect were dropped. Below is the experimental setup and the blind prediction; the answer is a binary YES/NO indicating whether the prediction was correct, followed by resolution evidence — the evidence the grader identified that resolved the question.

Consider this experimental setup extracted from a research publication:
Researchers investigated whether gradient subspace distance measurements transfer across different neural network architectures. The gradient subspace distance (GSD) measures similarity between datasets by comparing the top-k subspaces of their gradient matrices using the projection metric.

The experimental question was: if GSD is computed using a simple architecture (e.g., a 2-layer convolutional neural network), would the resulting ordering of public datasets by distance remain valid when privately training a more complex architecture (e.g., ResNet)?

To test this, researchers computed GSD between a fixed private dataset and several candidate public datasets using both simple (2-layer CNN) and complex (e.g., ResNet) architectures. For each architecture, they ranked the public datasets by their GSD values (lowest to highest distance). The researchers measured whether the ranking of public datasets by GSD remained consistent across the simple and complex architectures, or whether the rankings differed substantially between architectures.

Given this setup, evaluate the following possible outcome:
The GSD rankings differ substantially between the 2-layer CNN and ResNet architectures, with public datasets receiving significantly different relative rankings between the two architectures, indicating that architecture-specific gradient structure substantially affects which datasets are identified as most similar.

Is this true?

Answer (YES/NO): NO